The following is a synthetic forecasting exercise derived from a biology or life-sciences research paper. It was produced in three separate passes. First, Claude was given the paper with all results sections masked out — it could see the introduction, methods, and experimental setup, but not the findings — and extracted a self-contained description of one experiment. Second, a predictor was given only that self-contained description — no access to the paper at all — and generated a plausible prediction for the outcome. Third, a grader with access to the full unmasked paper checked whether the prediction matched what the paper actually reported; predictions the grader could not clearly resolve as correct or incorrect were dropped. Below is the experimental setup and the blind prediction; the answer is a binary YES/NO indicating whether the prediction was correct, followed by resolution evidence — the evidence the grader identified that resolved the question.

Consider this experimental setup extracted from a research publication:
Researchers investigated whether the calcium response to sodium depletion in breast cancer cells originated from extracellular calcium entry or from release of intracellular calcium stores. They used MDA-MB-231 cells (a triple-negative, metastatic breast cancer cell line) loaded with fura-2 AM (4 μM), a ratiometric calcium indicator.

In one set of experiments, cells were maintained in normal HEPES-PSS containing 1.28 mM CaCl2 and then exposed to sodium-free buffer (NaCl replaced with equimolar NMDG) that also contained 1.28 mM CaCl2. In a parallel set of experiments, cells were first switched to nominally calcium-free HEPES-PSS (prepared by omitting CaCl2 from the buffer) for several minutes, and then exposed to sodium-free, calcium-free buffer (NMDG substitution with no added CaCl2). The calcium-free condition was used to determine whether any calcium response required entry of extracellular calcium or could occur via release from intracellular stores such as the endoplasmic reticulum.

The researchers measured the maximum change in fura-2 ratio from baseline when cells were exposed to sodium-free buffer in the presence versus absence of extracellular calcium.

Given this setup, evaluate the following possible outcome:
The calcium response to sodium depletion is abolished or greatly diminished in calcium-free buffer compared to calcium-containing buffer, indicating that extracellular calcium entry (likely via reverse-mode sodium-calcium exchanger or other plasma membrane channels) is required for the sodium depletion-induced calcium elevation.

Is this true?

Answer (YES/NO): NO